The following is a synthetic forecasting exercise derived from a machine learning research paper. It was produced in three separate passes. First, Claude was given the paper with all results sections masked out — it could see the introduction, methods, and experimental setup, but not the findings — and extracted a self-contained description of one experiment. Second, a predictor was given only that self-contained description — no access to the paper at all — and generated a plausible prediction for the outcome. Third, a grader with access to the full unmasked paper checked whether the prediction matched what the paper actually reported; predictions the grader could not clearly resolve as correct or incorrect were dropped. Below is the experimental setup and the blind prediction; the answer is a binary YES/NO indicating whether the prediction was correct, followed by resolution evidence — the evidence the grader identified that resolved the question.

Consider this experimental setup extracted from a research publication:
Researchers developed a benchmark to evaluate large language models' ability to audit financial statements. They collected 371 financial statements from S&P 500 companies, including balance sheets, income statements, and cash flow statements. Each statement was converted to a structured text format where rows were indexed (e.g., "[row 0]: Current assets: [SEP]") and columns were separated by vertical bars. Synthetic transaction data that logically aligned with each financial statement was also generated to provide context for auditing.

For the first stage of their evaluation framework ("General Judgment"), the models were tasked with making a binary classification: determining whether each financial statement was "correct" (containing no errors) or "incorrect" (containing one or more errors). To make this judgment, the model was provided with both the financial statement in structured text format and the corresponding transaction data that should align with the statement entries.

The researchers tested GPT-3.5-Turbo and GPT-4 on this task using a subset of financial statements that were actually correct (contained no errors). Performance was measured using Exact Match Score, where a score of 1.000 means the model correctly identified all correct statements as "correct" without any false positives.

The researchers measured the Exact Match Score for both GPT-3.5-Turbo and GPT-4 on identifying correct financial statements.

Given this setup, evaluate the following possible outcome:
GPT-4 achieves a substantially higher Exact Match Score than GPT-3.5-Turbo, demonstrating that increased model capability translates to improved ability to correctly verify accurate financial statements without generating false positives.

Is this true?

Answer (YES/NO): NO